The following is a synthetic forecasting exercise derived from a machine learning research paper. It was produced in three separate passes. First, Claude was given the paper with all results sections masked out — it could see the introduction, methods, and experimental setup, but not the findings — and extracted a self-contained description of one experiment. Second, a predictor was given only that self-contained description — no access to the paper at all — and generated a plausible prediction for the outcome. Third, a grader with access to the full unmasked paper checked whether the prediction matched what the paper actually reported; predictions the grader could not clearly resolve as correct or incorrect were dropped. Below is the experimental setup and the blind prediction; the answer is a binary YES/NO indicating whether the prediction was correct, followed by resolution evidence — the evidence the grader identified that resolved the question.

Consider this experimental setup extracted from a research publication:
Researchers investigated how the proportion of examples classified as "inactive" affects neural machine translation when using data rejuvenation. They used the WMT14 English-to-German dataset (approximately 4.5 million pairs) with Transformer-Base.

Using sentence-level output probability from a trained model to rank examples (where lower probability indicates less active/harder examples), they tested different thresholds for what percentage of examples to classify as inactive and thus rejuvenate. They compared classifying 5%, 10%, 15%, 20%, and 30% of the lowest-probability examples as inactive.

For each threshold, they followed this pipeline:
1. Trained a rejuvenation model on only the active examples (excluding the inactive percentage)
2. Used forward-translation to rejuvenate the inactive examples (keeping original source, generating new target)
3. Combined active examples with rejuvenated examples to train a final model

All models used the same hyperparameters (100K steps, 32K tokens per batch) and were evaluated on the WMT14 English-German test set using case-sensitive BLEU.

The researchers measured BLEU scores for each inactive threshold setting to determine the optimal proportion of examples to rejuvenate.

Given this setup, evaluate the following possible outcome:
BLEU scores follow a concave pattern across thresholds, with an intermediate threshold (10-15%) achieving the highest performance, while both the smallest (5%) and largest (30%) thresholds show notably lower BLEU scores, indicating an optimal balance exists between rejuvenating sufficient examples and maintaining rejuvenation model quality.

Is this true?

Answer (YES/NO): NO